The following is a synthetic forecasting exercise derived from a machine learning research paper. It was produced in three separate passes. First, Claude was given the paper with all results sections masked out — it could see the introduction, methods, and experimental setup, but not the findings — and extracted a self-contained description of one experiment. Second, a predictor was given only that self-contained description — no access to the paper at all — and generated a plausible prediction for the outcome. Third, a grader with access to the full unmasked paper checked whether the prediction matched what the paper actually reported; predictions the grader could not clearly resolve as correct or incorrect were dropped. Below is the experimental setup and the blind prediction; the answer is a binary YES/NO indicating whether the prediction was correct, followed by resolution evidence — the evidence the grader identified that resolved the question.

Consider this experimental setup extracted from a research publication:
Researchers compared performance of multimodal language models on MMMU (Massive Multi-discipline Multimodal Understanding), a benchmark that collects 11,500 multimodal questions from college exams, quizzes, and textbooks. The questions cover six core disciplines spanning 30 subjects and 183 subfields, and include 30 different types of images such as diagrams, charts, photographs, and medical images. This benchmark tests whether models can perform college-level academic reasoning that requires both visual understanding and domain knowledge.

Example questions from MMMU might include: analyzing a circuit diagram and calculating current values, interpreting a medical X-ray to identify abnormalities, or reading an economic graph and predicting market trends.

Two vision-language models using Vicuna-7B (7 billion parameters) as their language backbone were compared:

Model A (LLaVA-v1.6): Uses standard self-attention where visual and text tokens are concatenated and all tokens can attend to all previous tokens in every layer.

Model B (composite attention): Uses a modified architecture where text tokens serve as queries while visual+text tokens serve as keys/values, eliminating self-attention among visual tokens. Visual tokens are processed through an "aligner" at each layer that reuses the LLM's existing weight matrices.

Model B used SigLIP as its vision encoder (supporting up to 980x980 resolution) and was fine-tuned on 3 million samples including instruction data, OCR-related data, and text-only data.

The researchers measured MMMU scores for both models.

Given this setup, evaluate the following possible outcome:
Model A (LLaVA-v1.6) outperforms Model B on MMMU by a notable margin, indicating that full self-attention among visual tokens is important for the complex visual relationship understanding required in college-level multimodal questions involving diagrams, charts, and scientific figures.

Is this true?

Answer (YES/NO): YES